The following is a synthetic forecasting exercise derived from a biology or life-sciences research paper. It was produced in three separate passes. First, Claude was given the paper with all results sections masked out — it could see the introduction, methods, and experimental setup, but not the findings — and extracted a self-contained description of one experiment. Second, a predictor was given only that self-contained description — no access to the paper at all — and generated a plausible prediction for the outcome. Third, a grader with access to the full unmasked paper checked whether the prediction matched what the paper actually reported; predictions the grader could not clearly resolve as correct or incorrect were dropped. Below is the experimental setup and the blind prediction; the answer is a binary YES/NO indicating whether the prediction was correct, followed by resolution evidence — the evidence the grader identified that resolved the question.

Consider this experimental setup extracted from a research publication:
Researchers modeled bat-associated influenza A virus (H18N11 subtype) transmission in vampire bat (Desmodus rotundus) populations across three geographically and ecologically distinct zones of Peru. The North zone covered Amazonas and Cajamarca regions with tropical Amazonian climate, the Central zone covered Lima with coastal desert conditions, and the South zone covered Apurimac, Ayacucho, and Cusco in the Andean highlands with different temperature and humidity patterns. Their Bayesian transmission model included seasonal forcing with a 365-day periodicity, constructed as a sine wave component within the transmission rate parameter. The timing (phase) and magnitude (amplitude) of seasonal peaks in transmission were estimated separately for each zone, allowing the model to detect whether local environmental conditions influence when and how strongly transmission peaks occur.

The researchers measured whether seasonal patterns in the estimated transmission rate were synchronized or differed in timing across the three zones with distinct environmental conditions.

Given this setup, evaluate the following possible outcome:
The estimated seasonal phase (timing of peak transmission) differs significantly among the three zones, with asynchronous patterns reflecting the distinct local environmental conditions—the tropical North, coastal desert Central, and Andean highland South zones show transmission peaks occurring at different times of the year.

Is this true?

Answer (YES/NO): YES